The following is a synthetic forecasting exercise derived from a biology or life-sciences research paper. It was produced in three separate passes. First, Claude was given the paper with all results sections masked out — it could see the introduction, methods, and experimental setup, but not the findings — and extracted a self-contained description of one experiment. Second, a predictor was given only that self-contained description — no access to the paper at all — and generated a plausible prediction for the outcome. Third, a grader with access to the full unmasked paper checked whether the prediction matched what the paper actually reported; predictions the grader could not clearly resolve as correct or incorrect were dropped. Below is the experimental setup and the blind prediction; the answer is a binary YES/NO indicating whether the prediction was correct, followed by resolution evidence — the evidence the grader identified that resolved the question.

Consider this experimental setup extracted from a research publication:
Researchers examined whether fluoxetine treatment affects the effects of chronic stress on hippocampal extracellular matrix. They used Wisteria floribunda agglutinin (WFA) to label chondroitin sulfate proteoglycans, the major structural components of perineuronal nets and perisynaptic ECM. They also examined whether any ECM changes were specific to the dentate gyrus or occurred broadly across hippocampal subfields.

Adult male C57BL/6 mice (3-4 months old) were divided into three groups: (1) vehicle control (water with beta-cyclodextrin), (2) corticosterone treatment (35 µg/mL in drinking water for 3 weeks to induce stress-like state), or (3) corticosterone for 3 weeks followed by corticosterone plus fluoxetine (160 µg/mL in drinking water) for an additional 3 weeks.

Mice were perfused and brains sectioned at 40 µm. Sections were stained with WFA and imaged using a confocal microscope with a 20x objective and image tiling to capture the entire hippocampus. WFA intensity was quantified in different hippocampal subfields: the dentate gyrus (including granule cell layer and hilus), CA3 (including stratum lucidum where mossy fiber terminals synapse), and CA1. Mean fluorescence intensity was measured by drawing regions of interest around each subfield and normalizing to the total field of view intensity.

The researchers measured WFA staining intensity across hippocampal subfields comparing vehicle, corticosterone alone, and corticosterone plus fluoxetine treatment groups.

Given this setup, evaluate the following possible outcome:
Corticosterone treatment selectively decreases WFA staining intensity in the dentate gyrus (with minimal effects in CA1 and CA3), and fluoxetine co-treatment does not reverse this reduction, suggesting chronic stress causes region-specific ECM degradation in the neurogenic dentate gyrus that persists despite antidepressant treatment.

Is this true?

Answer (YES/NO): NO